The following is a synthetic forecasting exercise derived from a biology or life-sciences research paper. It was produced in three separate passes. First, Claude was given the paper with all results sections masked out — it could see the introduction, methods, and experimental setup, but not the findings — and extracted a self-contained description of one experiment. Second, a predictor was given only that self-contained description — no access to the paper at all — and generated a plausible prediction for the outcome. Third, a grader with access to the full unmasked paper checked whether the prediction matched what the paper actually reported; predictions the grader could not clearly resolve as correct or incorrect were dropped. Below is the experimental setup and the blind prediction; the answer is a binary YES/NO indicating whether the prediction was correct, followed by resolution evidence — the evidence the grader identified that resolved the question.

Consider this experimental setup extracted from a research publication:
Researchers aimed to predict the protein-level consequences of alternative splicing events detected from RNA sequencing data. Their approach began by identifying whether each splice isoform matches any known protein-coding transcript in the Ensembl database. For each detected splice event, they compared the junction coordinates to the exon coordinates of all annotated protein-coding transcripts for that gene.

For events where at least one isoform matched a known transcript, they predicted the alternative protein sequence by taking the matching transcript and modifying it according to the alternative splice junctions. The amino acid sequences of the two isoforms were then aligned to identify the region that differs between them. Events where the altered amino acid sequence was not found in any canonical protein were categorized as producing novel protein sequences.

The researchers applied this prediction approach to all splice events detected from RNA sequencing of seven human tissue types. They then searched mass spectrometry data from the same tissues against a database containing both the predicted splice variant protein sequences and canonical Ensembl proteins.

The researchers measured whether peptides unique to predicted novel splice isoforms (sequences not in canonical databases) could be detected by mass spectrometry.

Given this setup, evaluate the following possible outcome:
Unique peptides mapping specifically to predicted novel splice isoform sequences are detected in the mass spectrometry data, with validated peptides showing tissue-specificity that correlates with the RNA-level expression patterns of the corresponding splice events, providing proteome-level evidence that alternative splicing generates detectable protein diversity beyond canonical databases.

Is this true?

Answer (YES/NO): YES